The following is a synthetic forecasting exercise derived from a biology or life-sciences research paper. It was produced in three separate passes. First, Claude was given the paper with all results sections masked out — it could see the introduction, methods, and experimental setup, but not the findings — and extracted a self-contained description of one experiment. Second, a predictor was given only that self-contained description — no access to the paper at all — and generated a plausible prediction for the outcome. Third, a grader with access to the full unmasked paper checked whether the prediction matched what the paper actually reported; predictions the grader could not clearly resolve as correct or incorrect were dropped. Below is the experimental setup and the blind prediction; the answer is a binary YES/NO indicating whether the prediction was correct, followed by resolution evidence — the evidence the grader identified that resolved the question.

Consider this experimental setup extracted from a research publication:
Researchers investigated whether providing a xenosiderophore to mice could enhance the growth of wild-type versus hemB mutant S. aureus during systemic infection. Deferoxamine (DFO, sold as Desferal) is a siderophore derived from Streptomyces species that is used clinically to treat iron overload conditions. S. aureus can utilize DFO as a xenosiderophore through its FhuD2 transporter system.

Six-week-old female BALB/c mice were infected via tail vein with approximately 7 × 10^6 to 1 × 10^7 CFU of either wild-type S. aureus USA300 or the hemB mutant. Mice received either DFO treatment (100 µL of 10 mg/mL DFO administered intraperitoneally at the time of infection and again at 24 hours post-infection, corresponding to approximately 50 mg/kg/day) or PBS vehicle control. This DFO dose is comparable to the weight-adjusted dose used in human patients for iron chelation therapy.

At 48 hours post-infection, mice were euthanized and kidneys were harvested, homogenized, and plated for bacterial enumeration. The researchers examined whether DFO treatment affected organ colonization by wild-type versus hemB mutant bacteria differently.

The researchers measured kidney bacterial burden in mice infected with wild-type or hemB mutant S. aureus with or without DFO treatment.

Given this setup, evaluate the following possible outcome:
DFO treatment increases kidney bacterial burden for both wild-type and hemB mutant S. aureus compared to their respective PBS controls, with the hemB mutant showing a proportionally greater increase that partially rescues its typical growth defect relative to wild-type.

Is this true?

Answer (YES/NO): NO